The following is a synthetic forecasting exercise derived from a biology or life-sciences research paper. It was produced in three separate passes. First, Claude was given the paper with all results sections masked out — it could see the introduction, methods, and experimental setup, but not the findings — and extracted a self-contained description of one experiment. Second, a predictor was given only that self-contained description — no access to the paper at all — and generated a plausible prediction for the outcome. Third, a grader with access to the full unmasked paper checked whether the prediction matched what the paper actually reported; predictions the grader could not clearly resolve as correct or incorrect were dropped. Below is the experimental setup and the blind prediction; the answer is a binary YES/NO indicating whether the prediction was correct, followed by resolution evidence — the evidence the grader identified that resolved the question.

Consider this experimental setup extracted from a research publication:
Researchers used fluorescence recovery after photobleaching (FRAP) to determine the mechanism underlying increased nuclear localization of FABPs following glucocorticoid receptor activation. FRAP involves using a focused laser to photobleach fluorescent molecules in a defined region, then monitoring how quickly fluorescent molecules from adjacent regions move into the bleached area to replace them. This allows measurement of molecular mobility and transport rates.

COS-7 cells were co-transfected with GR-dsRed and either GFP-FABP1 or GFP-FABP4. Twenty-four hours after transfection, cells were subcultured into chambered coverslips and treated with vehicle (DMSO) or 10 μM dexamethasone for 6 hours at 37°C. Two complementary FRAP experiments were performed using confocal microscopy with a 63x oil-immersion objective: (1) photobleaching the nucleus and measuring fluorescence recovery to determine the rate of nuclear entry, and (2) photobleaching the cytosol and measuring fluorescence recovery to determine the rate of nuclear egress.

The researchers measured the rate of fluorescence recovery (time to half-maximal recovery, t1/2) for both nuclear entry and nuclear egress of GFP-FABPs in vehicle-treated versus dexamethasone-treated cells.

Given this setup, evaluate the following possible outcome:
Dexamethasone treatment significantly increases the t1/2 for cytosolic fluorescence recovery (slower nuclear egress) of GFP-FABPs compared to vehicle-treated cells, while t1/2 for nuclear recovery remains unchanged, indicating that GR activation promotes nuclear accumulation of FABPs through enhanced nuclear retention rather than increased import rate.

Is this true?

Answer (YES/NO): YES